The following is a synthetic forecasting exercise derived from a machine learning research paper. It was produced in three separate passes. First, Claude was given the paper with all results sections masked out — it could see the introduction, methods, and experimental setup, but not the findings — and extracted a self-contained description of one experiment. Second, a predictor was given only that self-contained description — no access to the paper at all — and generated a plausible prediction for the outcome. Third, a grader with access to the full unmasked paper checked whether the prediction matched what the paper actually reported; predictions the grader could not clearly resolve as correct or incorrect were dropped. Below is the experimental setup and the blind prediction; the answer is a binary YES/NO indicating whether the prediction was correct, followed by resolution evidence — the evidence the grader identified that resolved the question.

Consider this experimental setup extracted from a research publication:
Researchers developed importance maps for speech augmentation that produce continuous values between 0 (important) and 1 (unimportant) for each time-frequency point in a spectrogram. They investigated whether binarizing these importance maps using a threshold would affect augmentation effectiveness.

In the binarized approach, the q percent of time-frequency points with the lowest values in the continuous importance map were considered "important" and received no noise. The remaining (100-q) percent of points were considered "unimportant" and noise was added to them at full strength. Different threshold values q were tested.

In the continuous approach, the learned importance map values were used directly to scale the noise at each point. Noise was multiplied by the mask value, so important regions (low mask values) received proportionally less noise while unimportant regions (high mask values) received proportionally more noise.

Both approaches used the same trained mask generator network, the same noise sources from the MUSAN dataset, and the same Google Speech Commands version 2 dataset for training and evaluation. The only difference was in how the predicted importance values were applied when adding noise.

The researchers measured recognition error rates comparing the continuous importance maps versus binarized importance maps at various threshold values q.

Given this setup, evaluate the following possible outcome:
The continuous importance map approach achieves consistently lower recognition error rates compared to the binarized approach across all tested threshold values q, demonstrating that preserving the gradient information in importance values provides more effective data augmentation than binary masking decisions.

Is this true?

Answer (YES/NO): NO